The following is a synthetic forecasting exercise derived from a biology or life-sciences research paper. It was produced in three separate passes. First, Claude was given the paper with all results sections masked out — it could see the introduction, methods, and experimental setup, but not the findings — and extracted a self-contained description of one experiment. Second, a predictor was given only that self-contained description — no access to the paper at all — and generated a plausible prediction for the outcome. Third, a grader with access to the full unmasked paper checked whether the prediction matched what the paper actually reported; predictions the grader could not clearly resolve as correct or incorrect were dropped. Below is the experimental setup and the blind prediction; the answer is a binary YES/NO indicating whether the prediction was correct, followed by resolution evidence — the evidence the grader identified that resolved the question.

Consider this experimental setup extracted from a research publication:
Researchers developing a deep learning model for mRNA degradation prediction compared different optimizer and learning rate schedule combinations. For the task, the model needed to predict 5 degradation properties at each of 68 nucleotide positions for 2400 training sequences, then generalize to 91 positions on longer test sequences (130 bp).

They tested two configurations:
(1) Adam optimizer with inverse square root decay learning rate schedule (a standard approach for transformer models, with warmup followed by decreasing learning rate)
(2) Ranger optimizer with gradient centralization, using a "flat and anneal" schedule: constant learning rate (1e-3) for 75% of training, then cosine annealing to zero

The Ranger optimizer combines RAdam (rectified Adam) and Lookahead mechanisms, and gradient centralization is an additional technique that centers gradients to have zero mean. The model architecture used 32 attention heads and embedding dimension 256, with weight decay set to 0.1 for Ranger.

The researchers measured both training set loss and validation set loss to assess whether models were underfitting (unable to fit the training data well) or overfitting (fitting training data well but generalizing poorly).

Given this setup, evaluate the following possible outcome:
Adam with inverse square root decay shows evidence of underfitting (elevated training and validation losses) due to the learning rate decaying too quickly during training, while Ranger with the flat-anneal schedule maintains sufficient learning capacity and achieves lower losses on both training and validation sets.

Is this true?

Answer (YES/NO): NO